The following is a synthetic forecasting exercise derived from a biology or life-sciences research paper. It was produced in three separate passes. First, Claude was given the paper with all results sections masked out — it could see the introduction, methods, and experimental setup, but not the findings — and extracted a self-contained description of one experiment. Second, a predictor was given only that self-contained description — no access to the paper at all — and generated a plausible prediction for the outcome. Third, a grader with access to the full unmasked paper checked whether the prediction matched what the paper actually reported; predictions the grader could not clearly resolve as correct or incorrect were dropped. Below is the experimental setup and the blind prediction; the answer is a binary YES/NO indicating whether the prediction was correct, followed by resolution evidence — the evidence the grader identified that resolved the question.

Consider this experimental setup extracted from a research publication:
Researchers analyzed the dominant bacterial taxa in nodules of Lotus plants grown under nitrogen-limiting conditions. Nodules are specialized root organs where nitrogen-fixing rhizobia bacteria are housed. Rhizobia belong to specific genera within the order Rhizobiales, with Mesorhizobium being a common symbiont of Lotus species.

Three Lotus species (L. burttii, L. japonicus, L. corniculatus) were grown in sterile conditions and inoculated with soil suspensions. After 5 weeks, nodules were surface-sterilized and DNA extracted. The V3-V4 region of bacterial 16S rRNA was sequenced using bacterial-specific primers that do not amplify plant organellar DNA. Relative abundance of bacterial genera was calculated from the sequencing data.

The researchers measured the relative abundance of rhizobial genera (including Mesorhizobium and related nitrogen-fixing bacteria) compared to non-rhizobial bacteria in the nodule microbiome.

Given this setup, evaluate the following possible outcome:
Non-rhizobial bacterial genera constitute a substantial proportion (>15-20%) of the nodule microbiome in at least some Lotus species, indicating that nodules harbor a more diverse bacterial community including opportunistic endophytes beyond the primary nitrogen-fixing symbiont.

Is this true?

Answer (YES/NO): NO